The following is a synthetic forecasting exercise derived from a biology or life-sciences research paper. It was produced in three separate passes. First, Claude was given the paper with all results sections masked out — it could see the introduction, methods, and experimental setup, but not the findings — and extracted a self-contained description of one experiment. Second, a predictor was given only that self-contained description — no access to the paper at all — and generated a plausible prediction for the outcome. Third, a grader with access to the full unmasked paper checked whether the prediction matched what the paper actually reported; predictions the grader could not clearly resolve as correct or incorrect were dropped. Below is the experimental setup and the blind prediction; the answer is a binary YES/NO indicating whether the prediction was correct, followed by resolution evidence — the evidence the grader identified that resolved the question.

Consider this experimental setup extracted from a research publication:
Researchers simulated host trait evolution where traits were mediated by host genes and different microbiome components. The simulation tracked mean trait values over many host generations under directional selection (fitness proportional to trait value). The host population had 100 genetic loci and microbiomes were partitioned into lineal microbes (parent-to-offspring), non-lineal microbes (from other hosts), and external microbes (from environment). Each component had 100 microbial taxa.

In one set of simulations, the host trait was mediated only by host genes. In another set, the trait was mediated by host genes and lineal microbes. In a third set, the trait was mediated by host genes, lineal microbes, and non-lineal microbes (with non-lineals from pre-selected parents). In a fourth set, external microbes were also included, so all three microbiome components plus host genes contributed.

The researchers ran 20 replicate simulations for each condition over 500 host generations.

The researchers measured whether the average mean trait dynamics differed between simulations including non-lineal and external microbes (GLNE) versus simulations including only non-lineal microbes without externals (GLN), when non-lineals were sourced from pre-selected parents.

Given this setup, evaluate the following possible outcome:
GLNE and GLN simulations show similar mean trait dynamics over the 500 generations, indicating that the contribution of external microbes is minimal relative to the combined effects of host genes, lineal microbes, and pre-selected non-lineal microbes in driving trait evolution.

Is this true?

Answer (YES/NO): YES